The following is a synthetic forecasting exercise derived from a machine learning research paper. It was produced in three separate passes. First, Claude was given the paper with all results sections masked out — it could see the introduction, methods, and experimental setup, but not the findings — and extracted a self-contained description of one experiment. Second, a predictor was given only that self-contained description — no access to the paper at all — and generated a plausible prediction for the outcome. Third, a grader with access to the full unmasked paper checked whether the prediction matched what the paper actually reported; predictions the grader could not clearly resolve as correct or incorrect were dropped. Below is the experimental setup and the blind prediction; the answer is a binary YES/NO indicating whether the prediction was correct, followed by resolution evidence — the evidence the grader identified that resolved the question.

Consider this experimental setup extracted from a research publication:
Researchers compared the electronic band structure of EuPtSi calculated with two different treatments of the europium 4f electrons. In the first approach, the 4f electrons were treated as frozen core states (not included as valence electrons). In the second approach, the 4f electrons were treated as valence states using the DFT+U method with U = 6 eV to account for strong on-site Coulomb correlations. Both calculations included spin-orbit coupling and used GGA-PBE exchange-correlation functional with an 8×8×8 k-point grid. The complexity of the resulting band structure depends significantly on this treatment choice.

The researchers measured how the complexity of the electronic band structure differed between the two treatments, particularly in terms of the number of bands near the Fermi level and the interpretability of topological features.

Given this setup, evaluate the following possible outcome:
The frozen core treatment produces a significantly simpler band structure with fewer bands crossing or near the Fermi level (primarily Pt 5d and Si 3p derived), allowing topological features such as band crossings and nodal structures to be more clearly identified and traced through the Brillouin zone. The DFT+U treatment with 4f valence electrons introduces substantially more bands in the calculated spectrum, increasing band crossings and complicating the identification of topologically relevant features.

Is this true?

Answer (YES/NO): NO